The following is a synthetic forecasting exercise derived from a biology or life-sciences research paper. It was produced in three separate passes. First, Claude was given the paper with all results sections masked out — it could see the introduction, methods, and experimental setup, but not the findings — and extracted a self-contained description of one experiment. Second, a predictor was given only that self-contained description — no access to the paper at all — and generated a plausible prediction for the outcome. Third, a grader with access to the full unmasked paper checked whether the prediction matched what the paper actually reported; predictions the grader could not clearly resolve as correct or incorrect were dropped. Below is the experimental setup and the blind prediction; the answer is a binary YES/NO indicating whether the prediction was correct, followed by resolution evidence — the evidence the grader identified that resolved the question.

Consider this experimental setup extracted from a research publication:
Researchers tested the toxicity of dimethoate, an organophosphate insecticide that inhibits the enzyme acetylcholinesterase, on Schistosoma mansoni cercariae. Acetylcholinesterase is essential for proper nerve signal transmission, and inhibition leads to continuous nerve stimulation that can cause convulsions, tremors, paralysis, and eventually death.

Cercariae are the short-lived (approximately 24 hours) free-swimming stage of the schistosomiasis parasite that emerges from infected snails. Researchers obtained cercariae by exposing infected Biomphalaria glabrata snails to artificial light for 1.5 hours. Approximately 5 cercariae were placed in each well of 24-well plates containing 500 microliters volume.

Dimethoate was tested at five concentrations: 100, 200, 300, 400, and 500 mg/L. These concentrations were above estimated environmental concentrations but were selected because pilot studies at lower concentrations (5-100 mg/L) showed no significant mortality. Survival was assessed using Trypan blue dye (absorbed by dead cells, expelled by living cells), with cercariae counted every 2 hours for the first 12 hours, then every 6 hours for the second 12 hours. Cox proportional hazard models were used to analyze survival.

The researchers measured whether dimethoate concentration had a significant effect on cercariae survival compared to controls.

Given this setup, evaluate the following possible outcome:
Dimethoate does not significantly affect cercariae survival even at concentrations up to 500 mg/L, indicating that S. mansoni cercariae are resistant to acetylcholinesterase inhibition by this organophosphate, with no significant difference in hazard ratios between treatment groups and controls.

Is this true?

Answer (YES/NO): YES